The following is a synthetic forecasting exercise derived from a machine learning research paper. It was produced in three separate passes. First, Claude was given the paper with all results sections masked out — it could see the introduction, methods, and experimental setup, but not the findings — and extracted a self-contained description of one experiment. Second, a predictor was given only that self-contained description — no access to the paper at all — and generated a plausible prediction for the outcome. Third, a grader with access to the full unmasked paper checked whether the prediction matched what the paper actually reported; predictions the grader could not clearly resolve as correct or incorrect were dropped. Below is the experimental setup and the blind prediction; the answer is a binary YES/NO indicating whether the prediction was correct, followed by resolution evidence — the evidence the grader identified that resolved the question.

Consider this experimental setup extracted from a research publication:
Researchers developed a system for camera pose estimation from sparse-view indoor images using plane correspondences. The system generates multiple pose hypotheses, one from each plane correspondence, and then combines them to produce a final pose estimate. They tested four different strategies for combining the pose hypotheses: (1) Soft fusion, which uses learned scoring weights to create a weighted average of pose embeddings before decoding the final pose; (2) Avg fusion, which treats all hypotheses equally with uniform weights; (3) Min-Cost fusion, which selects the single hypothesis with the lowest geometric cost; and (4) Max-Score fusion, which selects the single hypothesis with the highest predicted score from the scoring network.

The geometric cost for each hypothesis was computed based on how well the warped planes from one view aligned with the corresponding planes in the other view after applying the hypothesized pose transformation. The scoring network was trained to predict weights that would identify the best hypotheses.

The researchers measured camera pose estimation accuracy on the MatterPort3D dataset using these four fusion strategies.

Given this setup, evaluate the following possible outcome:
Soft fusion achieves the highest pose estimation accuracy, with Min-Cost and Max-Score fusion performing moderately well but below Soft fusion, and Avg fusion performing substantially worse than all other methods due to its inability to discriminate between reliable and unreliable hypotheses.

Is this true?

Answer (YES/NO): NO